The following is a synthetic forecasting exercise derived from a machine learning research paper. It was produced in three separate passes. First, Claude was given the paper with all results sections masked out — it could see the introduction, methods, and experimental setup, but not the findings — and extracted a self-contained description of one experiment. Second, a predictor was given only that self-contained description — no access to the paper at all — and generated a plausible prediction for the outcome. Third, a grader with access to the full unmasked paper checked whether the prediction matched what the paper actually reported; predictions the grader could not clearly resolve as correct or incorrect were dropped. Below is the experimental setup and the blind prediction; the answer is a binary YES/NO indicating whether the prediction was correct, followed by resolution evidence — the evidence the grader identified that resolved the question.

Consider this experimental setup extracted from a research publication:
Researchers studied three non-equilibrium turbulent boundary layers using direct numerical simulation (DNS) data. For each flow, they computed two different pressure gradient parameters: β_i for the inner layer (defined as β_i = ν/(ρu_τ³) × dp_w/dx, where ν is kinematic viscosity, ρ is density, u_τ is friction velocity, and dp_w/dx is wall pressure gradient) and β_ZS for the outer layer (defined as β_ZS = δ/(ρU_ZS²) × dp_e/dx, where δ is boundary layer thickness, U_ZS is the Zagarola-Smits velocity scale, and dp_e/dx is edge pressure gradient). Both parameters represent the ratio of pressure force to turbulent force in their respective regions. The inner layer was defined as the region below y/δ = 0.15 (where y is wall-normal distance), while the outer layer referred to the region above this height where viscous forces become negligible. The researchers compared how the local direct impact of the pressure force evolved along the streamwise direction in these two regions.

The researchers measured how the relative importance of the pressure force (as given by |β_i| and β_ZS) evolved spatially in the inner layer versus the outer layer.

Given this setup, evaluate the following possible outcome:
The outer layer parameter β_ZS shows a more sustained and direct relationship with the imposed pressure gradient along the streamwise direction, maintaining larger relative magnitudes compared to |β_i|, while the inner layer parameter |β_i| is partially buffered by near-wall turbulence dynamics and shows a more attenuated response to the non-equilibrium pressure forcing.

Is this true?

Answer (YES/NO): NO